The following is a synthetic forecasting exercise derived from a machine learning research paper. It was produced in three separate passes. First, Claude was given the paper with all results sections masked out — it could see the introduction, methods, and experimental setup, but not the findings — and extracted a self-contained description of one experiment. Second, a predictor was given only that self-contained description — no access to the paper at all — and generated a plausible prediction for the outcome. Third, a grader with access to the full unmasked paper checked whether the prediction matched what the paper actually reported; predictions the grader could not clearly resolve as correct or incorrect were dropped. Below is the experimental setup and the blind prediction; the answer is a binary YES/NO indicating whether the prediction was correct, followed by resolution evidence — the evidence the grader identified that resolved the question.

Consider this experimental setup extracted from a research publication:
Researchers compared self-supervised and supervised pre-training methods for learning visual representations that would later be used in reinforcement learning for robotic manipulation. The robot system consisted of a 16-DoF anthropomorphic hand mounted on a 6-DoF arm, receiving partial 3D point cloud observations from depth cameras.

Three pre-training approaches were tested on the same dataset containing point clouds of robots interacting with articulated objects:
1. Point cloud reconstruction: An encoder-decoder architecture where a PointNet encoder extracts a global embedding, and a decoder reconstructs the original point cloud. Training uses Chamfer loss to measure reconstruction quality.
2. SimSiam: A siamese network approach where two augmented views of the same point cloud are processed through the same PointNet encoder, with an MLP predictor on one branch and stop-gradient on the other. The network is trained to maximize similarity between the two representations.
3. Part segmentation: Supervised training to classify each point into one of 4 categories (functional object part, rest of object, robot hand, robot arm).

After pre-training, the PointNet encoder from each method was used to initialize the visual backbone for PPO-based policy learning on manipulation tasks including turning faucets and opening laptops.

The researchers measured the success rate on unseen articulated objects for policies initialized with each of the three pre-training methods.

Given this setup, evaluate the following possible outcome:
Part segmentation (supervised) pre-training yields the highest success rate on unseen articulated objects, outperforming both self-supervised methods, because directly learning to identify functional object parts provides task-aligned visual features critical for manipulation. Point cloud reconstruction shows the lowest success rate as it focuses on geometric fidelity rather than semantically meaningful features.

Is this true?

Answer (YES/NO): NO